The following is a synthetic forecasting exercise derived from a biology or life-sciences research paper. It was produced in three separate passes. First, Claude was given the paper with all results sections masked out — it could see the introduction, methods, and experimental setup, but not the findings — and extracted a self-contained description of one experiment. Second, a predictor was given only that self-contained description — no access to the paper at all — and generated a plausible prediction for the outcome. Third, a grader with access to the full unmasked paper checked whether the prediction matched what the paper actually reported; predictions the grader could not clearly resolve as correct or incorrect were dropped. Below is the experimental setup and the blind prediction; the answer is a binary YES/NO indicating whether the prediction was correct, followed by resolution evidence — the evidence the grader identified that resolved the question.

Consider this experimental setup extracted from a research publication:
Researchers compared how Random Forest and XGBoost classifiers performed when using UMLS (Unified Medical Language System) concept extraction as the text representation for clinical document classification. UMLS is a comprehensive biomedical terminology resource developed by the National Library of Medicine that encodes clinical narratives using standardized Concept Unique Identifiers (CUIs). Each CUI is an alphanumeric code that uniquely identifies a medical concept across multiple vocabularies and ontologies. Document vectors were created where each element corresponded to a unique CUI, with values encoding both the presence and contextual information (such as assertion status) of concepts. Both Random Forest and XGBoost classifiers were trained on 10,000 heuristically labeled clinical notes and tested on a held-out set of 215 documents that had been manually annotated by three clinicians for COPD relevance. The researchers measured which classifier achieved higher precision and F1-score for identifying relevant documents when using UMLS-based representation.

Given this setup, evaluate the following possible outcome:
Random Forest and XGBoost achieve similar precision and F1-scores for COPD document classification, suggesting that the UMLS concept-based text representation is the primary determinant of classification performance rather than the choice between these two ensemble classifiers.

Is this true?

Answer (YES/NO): NO